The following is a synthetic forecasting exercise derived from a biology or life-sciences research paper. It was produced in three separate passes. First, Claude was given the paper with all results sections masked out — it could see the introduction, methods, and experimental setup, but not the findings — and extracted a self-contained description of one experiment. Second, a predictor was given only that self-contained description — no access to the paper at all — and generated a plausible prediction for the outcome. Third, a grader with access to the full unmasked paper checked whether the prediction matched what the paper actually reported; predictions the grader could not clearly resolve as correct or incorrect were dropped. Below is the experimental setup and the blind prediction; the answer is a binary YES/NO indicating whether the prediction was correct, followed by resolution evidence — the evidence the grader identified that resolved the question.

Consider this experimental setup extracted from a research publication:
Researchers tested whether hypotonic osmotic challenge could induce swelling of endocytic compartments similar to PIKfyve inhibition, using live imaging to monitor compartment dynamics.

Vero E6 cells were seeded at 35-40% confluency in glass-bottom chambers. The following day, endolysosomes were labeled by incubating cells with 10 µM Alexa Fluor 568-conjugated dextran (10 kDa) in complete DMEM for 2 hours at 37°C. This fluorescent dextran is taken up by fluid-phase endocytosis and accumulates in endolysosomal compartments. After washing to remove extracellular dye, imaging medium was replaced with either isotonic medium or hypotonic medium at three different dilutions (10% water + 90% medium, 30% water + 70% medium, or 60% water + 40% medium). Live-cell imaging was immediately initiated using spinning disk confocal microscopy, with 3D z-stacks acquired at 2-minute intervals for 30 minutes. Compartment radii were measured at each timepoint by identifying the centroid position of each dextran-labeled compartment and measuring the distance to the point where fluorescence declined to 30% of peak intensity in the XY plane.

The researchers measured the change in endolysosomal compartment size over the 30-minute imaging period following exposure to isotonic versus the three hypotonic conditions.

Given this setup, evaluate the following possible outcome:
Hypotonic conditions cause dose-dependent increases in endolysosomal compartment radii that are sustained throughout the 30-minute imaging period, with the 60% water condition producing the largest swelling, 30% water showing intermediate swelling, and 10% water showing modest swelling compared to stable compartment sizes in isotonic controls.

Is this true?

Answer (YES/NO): NO